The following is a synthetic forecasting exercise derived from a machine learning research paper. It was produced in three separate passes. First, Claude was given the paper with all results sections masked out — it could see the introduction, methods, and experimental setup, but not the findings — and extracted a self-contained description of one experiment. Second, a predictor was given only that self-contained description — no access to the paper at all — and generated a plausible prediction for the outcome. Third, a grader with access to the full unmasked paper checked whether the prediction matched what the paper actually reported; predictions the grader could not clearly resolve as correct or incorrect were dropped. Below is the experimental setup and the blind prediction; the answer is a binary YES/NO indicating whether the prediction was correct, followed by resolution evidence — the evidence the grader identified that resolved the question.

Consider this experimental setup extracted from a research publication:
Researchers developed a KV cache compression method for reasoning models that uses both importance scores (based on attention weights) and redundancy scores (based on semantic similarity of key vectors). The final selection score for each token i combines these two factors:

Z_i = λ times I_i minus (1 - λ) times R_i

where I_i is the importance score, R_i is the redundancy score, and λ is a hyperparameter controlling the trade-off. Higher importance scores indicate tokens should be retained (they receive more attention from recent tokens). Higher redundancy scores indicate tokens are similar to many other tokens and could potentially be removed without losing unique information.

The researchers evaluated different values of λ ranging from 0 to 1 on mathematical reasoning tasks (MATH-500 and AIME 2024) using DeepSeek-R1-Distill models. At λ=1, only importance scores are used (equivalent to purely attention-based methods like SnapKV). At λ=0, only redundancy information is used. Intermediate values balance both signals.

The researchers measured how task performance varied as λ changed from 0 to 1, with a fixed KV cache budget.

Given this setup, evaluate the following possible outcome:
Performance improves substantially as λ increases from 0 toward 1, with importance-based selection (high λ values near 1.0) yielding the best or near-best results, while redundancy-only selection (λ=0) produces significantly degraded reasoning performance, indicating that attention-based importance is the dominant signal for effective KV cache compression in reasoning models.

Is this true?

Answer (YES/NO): NO